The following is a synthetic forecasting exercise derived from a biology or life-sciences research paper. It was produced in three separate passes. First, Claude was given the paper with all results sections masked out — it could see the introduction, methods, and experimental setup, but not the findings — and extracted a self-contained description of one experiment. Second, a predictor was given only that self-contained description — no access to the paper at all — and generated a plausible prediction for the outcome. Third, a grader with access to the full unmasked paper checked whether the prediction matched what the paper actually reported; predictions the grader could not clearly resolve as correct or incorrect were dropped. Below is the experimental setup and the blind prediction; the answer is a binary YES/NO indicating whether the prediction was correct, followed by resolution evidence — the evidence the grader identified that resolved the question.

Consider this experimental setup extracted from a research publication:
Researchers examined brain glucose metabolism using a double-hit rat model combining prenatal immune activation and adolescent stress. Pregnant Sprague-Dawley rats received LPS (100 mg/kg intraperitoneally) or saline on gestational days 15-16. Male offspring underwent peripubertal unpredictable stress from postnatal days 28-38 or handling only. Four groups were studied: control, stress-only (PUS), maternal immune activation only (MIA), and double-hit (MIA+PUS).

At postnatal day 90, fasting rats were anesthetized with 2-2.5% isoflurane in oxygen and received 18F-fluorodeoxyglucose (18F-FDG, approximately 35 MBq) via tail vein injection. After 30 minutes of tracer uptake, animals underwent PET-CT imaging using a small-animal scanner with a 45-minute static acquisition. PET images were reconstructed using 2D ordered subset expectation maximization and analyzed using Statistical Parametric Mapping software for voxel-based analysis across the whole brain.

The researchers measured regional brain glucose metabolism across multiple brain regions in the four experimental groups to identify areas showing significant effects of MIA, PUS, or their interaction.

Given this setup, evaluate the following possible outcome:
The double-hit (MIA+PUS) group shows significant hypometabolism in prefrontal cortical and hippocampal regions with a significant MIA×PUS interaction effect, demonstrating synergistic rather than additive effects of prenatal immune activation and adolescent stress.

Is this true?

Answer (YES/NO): NO